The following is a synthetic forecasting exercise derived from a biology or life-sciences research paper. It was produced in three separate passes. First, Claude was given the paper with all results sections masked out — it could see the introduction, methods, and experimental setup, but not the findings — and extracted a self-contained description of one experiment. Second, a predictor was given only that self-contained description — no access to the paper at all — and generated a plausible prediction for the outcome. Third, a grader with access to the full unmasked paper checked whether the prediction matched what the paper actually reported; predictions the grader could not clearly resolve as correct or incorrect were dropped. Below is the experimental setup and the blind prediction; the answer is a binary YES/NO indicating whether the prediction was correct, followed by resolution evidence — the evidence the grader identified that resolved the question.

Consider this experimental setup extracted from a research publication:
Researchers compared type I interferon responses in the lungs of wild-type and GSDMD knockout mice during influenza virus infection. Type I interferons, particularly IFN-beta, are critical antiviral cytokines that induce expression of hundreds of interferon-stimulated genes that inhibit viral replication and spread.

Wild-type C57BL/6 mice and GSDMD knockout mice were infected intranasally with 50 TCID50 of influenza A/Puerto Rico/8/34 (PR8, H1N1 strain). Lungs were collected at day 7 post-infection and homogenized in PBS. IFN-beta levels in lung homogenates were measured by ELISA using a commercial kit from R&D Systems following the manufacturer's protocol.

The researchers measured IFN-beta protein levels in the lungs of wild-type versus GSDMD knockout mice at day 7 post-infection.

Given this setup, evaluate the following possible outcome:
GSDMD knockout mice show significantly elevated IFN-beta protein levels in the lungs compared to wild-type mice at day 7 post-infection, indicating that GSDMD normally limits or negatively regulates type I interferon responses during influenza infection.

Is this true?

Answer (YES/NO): NO